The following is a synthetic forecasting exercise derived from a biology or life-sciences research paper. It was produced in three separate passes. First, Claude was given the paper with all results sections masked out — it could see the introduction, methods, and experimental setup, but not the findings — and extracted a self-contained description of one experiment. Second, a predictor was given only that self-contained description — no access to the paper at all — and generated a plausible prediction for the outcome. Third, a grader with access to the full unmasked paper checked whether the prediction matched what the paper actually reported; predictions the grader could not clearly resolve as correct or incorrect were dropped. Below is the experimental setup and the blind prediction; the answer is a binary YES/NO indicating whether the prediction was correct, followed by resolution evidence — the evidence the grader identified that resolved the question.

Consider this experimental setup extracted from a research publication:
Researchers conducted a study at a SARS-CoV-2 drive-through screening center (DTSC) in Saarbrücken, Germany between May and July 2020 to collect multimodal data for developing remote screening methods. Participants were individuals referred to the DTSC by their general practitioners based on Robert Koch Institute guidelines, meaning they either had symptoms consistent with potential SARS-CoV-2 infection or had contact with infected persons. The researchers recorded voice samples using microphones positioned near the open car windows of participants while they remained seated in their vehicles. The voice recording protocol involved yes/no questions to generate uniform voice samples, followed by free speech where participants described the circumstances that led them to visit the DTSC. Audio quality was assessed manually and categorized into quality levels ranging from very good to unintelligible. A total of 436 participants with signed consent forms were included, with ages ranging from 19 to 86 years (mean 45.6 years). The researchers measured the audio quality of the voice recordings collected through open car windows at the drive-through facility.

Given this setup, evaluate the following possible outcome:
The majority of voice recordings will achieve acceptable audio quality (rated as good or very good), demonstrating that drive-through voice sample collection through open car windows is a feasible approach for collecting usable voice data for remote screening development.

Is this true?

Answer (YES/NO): YES